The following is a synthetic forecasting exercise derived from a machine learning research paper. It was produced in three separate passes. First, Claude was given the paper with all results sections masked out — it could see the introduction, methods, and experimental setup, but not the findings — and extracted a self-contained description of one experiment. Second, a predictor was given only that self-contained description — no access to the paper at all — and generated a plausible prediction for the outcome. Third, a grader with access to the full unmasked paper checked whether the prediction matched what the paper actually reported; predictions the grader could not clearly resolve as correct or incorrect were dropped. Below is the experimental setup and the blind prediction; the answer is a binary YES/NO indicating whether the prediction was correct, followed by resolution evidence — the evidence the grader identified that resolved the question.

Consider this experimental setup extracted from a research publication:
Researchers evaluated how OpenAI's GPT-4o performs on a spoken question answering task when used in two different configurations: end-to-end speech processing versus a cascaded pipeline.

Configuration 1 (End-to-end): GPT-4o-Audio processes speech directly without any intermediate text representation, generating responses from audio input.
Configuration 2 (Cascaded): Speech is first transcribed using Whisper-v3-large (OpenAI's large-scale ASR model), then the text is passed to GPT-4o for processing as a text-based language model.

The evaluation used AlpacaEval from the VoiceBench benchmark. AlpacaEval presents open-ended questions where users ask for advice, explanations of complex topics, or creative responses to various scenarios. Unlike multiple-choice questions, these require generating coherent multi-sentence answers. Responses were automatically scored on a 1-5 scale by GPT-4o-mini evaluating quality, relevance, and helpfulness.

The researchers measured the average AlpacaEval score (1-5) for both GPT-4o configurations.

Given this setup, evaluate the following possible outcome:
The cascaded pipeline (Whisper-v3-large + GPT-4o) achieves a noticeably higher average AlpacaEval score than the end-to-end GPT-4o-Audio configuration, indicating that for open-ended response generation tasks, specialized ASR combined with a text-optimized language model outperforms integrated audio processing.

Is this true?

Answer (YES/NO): NO